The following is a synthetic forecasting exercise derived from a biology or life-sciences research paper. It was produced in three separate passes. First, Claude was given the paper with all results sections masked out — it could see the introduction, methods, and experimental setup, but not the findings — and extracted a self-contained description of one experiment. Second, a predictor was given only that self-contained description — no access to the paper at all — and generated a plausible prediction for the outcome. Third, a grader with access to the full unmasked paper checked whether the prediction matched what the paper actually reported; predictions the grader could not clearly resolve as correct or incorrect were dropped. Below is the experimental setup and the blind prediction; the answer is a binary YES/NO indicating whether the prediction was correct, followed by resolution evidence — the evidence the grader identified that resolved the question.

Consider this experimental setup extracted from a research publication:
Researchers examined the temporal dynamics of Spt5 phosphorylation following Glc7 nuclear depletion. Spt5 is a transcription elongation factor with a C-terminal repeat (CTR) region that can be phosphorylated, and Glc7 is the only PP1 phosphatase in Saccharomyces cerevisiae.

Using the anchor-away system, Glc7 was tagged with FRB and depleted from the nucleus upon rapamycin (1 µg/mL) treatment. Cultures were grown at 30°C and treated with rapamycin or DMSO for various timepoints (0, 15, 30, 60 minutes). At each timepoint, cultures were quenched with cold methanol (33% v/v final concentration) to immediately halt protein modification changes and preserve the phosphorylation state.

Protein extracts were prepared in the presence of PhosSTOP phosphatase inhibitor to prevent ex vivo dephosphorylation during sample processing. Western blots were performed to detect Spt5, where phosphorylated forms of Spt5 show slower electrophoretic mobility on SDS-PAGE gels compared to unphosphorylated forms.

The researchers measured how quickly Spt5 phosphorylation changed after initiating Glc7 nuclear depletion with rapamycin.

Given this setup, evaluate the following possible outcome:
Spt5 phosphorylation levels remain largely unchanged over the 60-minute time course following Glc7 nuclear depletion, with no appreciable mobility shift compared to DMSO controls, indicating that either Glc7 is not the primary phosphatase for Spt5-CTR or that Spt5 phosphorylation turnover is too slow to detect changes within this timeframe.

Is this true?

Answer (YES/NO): NO